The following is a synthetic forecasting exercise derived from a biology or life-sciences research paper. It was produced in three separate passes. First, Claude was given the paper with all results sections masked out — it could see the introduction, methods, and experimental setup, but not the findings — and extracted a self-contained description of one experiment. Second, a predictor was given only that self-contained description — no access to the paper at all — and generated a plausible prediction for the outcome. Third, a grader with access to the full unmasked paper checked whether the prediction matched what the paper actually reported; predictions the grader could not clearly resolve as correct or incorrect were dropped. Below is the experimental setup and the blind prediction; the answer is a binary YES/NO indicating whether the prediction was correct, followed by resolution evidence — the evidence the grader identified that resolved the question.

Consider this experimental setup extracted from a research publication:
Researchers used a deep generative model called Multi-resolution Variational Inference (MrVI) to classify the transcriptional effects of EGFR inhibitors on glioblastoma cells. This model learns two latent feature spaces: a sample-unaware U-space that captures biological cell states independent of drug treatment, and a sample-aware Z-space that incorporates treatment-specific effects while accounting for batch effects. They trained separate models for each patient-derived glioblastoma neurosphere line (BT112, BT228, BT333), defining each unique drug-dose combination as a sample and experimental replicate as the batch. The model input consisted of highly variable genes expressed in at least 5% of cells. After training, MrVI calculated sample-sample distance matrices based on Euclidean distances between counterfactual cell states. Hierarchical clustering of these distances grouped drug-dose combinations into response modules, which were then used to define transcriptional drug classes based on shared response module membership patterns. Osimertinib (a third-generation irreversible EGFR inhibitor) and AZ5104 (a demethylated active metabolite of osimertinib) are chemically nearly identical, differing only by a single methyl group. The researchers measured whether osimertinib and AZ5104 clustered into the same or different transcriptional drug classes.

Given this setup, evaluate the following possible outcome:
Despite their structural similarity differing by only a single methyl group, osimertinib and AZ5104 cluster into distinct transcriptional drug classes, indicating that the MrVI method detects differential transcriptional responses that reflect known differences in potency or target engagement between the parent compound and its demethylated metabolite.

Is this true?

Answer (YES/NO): NO